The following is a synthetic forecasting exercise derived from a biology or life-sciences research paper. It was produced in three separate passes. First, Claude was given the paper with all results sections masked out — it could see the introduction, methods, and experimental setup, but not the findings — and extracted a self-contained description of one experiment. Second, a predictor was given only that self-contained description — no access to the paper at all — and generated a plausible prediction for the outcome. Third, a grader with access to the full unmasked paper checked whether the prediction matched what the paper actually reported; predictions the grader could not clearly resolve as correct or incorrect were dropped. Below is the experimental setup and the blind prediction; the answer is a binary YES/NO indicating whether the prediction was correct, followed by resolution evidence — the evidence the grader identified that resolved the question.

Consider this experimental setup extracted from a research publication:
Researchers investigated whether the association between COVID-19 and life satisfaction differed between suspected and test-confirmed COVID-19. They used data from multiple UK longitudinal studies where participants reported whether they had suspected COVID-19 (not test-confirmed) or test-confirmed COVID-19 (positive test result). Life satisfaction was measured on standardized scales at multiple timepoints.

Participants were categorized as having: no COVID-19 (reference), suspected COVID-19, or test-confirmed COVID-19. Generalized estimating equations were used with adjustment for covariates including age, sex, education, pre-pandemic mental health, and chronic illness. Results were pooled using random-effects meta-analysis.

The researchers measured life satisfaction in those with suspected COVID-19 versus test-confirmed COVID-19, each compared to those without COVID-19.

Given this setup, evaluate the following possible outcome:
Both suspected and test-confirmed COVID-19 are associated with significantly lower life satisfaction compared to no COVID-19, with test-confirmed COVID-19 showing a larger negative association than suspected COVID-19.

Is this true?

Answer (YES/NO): NO